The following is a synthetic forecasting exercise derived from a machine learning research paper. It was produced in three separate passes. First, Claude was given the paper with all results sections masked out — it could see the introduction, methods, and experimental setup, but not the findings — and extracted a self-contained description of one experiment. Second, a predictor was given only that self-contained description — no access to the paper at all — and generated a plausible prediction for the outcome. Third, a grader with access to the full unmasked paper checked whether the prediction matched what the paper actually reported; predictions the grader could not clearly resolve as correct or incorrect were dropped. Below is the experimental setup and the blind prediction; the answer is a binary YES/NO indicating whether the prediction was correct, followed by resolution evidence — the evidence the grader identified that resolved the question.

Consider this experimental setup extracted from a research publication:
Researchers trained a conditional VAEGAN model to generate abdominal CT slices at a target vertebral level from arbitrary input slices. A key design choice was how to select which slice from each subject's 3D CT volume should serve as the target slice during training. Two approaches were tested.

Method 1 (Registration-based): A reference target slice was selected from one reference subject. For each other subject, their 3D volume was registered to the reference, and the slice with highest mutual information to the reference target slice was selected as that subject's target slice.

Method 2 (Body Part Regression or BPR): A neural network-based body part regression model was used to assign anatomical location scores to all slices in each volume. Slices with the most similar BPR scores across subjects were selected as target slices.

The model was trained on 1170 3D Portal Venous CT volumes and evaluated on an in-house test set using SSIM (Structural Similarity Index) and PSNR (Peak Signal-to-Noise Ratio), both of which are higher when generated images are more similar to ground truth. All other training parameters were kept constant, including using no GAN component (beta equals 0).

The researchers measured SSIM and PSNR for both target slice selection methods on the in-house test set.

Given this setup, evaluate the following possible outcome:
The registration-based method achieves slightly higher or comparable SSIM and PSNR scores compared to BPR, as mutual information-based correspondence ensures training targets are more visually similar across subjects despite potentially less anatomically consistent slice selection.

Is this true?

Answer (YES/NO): YES